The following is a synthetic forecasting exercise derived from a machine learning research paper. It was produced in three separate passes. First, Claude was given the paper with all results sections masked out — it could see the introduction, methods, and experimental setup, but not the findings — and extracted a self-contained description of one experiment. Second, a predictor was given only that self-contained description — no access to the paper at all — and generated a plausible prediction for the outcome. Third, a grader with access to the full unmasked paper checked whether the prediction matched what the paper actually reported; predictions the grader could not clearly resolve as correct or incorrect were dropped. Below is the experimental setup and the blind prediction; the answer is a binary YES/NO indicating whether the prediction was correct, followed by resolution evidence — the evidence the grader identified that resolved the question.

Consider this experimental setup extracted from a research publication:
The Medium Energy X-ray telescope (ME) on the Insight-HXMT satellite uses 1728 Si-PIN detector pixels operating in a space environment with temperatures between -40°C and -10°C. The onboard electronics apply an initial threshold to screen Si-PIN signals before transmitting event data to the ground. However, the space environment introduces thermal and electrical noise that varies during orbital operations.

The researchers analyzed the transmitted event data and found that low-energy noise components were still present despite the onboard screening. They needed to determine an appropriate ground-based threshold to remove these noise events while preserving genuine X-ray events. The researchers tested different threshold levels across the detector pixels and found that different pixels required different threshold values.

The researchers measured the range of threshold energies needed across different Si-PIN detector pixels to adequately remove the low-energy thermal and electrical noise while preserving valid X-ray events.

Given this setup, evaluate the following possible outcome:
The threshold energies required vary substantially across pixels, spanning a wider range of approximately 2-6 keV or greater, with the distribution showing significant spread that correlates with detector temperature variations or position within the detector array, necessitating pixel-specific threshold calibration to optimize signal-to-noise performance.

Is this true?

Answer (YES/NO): NO